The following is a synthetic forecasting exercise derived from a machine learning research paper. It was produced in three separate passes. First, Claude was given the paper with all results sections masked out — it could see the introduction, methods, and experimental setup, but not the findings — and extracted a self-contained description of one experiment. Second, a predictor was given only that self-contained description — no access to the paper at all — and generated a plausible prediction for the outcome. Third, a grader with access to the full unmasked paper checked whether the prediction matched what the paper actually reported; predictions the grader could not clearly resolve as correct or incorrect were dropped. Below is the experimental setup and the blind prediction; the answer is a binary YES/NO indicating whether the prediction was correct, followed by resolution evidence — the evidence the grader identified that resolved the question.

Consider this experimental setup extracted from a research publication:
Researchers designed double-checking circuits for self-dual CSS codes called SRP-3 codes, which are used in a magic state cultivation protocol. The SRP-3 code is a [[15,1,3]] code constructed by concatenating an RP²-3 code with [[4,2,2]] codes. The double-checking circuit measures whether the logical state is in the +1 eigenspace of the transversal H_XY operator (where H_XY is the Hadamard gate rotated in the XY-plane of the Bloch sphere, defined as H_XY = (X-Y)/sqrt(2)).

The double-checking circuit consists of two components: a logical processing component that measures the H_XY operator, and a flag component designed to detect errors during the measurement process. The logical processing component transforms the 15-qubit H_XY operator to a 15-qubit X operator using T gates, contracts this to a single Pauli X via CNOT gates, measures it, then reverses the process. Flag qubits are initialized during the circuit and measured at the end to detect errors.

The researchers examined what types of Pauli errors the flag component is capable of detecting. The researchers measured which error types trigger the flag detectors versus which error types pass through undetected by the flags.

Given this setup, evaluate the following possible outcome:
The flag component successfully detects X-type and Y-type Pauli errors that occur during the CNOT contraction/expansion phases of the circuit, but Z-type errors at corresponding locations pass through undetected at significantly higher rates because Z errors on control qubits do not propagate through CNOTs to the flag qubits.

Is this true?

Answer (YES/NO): NO